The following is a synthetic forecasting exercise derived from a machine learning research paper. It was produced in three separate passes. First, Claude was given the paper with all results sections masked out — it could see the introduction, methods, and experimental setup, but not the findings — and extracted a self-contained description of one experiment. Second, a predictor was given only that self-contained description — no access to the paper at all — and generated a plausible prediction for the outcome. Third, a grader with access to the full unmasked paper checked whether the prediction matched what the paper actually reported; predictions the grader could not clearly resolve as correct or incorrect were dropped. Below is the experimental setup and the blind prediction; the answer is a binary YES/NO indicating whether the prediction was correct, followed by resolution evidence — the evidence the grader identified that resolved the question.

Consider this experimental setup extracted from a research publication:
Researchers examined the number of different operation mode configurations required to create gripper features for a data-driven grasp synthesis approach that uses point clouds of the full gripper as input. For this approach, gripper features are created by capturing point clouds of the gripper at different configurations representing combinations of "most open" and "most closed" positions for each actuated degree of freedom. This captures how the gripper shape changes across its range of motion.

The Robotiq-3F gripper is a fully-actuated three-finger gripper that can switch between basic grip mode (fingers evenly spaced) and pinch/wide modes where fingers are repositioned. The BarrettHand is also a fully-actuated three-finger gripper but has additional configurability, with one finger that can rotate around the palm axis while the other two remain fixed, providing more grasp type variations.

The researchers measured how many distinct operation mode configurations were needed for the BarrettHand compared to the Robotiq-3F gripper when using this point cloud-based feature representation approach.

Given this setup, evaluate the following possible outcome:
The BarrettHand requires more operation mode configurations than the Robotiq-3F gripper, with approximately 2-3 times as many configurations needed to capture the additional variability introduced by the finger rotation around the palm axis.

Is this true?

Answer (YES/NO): NO